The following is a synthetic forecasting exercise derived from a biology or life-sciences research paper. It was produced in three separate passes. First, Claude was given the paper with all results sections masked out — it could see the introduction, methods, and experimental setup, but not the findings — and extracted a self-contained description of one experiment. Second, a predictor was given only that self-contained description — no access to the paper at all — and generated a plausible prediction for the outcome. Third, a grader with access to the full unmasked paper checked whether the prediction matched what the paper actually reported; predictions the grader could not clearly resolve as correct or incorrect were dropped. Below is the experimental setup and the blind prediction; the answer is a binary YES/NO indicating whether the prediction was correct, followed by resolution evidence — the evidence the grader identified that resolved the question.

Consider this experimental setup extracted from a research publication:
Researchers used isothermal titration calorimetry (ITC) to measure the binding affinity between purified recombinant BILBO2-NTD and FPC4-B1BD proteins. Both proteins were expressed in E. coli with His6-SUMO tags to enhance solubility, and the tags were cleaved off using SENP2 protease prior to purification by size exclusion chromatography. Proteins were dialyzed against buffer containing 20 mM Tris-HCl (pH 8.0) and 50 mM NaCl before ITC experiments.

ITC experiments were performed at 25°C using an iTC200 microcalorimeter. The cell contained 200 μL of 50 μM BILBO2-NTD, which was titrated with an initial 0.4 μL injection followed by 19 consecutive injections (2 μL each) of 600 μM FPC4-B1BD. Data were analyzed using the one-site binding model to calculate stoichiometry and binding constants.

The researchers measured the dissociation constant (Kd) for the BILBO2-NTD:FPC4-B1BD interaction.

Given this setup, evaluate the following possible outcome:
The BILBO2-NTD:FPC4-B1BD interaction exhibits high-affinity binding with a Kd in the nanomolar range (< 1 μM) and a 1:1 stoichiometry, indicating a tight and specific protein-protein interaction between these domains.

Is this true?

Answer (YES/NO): NO